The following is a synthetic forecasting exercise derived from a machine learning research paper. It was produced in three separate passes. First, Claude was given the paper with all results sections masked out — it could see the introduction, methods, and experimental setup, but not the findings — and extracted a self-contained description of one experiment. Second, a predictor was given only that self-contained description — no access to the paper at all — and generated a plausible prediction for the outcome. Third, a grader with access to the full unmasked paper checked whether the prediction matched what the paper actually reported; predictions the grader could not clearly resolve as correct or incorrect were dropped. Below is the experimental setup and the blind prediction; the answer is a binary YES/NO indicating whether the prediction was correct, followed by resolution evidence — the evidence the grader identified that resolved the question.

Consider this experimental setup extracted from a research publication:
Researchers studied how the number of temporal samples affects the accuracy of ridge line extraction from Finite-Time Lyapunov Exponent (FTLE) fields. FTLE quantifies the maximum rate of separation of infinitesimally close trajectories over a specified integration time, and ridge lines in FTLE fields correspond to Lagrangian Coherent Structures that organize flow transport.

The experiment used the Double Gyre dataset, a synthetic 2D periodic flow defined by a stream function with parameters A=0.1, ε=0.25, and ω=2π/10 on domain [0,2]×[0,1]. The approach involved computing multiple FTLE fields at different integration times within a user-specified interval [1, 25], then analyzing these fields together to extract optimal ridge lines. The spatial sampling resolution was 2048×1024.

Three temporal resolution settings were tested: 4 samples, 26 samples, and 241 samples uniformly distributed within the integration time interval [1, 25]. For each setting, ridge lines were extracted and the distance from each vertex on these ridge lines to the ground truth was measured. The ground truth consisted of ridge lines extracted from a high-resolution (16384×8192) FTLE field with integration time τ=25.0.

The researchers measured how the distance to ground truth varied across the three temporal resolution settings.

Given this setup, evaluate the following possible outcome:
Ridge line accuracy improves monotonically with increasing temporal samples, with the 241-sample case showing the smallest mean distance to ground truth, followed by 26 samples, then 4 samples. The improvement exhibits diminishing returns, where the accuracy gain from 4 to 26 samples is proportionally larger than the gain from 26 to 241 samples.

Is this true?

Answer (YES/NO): YES